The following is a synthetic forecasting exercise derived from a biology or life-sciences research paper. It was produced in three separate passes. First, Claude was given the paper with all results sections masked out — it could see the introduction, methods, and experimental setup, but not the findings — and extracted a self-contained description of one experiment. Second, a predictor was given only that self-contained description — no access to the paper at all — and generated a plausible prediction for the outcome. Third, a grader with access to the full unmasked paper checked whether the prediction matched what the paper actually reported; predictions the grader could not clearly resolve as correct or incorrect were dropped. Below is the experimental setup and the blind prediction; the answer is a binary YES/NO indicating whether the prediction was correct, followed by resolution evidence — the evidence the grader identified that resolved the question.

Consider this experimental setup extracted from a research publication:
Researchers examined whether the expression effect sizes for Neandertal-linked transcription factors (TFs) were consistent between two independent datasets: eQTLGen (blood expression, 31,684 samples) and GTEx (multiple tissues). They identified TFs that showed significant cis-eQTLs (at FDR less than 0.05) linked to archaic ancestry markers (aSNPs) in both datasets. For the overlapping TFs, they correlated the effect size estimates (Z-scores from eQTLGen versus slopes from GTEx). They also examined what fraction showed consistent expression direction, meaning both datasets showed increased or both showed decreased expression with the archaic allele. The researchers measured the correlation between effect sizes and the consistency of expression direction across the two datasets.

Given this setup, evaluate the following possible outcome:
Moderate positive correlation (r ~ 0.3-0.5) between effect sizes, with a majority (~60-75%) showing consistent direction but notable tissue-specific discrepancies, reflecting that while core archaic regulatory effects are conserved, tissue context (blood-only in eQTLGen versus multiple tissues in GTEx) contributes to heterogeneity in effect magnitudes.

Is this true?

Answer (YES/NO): NO